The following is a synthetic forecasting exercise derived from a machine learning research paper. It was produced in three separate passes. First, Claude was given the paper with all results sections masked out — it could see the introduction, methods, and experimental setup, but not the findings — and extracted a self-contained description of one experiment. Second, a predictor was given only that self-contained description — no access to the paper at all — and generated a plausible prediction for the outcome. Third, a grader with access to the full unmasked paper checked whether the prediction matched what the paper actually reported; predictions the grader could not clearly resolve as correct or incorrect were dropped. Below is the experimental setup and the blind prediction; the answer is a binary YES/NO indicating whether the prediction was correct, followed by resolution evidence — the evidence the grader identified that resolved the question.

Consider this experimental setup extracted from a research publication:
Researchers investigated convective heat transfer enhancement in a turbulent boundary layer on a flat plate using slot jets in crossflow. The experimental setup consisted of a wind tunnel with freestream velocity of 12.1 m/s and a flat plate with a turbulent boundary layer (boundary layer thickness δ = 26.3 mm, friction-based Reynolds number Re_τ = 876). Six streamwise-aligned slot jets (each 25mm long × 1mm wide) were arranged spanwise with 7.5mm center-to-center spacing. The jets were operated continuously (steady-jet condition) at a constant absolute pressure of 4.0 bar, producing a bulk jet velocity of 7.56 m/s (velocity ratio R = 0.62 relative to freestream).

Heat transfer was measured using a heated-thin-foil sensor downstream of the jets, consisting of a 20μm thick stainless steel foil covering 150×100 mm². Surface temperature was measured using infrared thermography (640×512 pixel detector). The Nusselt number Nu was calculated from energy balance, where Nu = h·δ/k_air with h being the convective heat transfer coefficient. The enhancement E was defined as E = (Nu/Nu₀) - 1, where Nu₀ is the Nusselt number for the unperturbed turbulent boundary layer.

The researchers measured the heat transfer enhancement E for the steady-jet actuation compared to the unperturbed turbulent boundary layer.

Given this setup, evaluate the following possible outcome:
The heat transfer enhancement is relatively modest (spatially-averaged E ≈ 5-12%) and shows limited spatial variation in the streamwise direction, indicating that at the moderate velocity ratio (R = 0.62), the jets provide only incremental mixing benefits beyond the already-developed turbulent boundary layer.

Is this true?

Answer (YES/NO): NO